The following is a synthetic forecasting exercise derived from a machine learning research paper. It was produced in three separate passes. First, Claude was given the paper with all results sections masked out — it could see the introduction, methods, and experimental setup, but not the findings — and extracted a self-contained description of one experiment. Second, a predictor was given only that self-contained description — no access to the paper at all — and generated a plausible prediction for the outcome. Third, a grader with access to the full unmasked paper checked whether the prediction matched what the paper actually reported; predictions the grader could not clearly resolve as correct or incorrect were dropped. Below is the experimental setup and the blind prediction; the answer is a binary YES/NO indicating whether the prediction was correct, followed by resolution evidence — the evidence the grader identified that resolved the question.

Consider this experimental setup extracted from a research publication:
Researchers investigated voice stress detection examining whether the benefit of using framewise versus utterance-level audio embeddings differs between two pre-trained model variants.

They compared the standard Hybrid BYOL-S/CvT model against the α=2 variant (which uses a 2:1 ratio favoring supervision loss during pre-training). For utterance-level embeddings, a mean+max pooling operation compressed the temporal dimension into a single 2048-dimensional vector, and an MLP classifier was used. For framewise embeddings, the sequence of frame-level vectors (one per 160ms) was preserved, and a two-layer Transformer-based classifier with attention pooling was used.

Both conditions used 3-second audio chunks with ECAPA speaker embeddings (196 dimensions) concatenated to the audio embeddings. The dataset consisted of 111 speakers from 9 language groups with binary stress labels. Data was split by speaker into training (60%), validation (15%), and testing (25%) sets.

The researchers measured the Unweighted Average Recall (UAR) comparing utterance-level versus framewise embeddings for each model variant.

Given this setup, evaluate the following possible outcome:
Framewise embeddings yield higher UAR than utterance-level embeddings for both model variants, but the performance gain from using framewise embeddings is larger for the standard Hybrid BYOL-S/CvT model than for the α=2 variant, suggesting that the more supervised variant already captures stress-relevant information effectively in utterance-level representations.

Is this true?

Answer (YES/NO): NO